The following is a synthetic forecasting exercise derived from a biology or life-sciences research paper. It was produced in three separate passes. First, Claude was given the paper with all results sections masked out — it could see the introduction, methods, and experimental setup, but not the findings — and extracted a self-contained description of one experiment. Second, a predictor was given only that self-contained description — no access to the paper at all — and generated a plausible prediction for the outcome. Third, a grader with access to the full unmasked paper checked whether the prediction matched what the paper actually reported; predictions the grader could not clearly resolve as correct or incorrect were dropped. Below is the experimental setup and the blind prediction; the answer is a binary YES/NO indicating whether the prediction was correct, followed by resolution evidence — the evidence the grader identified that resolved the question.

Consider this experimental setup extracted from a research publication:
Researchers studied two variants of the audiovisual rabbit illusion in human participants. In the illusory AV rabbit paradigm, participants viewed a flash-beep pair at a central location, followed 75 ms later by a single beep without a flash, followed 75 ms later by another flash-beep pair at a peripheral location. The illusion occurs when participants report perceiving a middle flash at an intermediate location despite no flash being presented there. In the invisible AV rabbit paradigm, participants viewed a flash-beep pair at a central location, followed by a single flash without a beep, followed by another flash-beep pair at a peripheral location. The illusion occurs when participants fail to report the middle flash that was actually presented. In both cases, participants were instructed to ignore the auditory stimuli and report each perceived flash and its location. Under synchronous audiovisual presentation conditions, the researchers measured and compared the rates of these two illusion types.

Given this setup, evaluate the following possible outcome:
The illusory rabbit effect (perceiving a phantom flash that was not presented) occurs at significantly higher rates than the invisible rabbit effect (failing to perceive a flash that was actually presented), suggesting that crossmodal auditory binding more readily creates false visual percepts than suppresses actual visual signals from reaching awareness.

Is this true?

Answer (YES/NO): NO